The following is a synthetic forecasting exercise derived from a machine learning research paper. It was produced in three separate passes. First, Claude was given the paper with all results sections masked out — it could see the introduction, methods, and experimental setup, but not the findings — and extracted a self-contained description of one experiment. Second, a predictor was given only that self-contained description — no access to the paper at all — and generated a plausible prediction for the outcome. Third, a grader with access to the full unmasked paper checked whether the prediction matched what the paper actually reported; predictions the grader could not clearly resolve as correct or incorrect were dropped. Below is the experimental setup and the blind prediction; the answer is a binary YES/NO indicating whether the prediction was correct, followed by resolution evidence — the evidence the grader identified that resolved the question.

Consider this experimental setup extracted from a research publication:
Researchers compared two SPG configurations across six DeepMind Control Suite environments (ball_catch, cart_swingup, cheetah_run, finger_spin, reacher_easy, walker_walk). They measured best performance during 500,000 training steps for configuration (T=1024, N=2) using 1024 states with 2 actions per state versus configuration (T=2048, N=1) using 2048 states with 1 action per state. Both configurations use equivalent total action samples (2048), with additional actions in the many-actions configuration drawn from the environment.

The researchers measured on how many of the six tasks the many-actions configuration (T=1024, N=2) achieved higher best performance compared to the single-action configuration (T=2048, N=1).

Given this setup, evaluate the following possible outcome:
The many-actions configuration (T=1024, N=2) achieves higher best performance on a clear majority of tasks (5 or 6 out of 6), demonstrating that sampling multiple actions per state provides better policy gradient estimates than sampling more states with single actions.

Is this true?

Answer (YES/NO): NO